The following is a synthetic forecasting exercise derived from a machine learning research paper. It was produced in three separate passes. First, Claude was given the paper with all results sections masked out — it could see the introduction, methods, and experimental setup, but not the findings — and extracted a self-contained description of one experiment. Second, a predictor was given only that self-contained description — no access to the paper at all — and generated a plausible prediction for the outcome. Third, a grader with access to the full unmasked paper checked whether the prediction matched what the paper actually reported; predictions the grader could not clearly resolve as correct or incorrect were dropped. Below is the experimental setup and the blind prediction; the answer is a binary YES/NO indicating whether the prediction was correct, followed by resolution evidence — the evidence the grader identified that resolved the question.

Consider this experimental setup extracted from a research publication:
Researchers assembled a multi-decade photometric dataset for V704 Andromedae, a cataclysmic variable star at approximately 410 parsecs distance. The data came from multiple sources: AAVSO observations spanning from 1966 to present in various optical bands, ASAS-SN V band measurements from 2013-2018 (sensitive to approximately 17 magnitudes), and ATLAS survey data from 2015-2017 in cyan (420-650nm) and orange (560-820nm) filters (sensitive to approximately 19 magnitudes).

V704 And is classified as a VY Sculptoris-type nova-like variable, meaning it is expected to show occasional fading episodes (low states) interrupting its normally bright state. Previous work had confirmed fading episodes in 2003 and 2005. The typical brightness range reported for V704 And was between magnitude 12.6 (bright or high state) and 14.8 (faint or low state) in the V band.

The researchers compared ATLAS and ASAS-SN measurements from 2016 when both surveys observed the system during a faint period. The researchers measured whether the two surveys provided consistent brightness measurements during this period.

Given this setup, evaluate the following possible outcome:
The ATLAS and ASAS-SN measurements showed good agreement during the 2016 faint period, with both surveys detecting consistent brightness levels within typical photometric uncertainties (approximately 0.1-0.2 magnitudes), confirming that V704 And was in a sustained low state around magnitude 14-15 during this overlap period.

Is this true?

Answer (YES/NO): NO